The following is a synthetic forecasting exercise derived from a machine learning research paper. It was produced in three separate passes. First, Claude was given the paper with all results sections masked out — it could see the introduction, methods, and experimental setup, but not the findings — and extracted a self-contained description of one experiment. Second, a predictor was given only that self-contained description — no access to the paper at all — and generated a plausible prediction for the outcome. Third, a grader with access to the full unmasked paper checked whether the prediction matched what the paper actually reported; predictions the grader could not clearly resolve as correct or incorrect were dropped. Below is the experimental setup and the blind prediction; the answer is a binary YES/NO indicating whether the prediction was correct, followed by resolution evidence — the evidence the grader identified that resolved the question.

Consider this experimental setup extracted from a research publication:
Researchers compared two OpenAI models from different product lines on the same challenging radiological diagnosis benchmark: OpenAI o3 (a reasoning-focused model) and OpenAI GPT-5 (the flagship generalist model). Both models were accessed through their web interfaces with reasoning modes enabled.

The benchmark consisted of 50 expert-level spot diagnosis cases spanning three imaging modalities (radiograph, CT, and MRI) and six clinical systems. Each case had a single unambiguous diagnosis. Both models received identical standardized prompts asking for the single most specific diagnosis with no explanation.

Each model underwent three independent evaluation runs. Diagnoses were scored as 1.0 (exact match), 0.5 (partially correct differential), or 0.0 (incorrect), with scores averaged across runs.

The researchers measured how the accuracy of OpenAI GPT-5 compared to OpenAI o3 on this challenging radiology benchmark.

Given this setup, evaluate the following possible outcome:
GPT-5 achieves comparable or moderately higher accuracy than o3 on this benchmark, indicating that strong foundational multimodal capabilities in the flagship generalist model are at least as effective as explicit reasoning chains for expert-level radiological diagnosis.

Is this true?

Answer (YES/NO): YES